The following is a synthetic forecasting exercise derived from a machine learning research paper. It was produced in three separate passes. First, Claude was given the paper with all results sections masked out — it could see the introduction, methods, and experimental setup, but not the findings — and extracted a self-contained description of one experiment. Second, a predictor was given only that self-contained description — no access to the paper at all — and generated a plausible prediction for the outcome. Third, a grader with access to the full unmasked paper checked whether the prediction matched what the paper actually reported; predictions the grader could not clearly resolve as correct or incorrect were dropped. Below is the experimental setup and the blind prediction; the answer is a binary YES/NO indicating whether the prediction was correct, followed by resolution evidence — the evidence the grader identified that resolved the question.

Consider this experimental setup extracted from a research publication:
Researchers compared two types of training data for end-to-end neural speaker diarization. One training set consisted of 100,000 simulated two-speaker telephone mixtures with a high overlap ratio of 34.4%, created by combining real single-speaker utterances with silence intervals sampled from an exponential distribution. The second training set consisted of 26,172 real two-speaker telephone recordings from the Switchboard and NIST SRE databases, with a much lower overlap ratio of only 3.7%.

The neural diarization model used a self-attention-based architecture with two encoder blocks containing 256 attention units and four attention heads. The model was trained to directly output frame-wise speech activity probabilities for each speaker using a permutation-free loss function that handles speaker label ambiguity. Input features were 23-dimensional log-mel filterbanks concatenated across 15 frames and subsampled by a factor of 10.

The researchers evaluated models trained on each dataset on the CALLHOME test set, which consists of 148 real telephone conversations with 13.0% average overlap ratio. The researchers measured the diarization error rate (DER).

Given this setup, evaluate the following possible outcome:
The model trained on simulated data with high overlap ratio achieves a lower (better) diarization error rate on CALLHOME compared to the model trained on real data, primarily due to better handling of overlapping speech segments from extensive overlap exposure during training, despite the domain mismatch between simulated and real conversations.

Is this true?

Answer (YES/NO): NO